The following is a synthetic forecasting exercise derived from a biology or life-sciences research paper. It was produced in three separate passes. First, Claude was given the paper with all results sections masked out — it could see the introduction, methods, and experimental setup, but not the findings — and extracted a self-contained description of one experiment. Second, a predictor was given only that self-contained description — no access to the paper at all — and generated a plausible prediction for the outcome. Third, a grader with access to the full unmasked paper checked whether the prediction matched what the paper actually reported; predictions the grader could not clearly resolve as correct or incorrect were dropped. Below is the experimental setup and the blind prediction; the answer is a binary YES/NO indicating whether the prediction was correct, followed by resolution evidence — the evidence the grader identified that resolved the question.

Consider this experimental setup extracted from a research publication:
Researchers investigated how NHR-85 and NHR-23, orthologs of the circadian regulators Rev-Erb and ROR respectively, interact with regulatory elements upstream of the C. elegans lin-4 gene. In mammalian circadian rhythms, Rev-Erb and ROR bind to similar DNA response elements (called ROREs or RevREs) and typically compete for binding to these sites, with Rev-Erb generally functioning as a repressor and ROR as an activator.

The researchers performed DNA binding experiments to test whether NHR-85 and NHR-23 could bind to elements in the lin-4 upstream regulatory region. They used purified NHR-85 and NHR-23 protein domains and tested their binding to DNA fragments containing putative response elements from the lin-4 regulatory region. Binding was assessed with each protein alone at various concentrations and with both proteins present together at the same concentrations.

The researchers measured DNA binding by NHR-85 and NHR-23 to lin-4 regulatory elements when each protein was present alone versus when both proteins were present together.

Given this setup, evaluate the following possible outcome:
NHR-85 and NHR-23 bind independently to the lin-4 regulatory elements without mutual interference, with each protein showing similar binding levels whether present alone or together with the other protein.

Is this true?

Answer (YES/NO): NO